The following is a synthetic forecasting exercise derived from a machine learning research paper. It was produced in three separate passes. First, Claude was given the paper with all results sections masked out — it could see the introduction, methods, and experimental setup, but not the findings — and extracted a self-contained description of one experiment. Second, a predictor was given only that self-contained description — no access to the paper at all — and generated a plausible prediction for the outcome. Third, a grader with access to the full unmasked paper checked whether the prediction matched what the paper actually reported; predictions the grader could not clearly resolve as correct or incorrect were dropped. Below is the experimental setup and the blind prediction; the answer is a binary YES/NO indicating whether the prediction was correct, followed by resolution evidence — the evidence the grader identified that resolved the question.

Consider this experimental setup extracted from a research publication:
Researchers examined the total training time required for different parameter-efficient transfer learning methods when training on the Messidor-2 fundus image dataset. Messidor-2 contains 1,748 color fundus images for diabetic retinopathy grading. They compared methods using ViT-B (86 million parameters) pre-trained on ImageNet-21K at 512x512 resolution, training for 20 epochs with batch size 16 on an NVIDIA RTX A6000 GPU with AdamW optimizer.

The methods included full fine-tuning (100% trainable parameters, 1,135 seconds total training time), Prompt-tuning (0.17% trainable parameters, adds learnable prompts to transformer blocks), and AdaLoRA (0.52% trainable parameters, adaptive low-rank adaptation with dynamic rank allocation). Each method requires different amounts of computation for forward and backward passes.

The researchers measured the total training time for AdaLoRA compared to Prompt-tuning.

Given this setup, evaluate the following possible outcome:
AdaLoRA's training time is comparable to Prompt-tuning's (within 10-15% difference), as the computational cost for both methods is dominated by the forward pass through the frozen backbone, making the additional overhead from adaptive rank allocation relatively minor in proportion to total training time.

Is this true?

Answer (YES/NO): YES